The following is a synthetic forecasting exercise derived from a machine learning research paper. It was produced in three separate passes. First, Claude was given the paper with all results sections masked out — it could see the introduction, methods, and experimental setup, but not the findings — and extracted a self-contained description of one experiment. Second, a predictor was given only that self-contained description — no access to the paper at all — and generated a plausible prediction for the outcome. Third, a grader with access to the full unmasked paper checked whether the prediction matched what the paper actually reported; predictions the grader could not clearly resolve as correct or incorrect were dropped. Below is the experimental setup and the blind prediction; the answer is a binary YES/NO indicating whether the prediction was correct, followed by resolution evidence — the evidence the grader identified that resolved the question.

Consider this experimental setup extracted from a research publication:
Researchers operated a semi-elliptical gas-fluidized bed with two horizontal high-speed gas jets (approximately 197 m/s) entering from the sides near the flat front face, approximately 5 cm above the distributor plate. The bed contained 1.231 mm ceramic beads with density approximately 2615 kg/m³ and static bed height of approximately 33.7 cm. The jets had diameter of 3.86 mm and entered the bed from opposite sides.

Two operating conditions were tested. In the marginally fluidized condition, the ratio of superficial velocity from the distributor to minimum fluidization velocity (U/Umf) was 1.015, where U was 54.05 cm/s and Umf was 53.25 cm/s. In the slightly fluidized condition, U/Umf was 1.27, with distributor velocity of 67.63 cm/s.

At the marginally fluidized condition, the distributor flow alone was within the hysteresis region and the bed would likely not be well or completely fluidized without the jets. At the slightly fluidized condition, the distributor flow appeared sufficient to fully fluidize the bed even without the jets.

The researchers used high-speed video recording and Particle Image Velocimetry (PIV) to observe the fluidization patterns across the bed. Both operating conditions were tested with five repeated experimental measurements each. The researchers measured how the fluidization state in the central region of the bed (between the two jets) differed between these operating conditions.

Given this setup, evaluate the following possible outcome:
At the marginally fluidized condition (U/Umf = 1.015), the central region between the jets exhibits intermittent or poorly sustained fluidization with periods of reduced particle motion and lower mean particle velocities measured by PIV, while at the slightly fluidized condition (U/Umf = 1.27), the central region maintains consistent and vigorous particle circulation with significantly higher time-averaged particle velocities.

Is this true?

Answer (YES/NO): YES